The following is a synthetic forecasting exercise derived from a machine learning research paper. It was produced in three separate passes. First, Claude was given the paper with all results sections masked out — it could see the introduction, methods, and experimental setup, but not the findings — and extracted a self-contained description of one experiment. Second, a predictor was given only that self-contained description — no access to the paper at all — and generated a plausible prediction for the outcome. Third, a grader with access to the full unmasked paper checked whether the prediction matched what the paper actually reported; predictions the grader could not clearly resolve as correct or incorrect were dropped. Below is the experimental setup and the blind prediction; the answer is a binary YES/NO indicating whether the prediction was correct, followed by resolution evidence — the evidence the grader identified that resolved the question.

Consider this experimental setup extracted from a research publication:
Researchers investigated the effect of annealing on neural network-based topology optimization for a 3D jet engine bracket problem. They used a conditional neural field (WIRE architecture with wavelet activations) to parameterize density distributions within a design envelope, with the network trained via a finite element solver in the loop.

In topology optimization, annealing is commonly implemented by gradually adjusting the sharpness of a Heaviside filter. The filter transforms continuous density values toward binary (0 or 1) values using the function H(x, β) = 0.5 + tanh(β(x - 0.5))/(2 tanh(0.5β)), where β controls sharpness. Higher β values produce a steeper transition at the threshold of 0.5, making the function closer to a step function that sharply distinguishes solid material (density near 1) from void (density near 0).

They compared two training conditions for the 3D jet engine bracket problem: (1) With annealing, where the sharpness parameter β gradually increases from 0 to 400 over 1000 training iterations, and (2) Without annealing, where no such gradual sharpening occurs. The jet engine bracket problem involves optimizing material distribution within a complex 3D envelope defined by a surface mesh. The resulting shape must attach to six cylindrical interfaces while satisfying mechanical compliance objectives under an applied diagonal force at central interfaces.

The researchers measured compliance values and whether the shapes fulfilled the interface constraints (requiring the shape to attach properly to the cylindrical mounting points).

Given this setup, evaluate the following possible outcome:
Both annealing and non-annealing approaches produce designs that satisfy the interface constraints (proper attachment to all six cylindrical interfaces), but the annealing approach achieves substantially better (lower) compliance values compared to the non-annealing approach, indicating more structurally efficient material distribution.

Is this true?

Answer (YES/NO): NO